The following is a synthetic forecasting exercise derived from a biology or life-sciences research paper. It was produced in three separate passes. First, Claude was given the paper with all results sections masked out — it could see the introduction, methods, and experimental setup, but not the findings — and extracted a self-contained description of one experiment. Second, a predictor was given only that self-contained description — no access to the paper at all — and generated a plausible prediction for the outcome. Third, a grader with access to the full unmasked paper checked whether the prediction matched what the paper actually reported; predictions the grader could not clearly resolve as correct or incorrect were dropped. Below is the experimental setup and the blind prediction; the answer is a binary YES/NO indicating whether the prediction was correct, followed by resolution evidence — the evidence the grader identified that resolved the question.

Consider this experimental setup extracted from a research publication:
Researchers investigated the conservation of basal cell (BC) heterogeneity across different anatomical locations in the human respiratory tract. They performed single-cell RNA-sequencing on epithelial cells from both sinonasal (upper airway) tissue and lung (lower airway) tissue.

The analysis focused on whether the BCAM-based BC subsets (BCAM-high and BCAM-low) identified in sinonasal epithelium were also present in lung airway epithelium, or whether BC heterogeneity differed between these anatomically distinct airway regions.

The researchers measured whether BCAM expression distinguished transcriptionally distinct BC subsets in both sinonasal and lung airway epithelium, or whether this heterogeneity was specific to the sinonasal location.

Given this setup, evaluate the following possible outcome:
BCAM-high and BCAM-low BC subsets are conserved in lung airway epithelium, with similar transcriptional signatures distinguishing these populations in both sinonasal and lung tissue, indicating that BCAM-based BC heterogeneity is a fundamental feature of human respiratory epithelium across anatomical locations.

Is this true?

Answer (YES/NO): YES